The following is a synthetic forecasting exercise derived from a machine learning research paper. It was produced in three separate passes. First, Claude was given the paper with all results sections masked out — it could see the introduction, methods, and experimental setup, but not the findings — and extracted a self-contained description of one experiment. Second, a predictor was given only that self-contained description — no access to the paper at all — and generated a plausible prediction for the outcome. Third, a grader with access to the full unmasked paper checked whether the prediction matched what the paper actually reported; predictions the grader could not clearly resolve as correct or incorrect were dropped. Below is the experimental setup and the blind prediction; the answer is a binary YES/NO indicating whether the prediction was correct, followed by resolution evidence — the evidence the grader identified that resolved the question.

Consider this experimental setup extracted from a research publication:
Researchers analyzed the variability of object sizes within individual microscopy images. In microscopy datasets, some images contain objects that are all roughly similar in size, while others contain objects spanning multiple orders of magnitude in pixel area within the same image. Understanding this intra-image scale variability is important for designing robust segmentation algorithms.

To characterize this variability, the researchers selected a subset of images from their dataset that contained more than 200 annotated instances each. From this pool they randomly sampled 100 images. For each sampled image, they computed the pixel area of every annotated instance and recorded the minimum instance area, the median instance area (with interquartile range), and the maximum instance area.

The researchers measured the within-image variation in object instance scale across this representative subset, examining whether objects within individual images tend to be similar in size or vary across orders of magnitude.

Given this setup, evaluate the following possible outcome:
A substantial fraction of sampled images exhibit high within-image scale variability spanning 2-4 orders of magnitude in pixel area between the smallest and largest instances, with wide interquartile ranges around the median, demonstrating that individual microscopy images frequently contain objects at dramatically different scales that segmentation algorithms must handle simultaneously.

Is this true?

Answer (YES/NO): YES